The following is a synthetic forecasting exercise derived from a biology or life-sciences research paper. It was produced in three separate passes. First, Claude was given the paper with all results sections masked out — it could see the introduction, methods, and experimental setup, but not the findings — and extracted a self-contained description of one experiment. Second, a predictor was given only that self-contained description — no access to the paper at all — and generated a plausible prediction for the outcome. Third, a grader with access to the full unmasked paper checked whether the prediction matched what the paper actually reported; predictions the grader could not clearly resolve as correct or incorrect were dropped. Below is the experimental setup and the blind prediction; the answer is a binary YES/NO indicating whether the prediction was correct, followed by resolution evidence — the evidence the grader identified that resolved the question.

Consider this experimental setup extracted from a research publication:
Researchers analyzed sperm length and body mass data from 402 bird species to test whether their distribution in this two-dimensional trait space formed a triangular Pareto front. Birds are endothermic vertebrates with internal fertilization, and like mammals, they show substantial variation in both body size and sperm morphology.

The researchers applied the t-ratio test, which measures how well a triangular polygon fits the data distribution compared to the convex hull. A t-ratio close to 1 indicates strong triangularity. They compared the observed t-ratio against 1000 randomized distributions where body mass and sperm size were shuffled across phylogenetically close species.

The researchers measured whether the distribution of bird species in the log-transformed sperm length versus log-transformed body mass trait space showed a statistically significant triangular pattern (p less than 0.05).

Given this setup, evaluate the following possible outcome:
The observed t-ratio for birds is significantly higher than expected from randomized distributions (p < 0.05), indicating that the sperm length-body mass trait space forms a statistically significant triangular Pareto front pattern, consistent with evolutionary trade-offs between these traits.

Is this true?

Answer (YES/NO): YES